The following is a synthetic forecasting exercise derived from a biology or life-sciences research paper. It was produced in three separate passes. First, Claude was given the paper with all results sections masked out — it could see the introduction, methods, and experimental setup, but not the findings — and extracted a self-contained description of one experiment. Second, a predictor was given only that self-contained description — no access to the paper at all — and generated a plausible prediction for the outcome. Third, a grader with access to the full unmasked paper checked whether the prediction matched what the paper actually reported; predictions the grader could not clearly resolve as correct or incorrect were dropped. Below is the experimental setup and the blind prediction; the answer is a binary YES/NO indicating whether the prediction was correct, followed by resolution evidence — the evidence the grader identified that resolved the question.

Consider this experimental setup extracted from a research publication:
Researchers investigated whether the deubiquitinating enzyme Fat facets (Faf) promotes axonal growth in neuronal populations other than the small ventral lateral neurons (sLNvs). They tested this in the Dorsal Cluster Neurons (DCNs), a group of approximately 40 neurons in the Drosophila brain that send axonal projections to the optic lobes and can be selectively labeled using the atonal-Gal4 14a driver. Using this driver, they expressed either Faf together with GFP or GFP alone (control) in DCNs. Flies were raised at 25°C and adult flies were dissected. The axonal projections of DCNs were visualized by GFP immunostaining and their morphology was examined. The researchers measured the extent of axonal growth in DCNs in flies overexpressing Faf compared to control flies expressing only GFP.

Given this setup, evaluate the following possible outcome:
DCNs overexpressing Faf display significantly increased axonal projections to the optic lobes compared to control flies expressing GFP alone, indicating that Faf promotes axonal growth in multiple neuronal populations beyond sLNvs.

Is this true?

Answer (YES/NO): YES